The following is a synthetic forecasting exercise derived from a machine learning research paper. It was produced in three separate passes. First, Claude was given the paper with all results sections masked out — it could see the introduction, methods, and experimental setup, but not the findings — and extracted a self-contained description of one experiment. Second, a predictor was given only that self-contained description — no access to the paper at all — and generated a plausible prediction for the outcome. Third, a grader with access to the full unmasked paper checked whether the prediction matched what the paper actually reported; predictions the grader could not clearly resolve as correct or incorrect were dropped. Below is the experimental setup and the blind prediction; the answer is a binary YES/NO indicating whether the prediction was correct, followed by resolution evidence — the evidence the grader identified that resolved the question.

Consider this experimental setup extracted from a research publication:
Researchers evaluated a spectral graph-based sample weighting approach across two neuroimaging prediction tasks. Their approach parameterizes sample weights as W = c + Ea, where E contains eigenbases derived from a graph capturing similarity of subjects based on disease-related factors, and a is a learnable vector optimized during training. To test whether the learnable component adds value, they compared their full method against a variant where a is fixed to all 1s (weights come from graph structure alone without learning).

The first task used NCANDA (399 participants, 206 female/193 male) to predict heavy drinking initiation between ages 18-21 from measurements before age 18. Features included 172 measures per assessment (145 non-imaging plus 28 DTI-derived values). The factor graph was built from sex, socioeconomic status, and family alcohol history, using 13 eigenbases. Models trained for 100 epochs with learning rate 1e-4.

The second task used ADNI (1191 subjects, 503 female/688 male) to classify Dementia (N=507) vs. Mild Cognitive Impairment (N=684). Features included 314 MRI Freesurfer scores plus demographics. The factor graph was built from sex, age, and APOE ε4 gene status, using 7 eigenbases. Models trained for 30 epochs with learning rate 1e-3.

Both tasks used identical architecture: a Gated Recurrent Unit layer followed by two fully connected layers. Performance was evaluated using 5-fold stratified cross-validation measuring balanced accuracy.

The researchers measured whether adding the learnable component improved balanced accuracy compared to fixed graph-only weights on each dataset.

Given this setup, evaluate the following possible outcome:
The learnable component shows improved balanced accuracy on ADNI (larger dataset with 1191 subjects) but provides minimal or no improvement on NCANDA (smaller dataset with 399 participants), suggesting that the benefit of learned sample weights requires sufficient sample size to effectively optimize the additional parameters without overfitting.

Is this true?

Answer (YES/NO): NO